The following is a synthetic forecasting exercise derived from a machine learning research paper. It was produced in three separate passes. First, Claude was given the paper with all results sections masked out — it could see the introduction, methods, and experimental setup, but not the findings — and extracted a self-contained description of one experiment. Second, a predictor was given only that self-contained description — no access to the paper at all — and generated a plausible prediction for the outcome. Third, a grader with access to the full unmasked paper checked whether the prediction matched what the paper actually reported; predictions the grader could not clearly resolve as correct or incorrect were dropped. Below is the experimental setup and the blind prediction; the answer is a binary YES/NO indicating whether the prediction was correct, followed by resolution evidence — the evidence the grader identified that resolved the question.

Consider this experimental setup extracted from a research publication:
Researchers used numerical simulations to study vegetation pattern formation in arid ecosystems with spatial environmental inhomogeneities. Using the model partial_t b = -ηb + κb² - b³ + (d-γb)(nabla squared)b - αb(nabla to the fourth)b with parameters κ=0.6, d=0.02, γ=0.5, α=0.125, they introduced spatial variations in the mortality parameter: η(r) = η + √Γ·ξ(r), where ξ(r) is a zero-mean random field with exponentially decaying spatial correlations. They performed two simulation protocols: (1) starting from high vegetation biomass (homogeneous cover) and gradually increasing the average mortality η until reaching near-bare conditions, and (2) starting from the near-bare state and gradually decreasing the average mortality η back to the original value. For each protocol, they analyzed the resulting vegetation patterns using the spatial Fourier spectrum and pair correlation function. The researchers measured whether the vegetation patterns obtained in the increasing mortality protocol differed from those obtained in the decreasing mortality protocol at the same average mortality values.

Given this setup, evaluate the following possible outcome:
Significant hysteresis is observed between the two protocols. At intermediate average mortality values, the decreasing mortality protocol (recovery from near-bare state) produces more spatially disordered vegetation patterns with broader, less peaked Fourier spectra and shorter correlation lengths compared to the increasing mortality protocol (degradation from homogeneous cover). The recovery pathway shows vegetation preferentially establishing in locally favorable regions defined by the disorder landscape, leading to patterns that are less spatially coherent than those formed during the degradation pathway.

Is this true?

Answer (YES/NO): YES